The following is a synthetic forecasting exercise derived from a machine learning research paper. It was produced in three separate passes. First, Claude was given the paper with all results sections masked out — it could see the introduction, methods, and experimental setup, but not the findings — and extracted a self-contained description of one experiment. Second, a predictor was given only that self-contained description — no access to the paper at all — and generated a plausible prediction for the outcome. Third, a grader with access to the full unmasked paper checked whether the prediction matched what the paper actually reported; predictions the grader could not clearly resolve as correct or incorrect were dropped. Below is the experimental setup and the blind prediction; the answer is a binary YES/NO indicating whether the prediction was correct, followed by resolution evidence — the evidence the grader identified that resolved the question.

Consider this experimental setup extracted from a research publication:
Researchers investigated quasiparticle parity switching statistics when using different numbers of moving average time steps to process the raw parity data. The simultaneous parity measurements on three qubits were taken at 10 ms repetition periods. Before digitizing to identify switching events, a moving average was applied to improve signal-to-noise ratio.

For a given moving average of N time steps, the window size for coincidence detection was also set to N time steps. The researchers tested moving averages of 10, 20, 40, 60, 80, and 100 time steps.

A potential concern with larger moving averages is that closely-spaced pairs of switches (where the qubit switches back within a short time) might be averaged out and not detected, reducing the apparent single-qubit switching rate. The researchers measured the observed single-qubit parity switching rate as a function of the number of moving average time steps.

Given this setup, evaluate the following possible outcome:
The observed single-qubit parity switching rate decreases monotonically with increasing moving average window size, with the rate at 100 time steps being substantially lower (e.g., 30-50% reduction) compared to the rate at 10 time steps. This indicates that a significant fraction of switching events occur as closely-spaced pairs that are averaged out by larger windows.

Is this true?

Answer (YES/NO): NO